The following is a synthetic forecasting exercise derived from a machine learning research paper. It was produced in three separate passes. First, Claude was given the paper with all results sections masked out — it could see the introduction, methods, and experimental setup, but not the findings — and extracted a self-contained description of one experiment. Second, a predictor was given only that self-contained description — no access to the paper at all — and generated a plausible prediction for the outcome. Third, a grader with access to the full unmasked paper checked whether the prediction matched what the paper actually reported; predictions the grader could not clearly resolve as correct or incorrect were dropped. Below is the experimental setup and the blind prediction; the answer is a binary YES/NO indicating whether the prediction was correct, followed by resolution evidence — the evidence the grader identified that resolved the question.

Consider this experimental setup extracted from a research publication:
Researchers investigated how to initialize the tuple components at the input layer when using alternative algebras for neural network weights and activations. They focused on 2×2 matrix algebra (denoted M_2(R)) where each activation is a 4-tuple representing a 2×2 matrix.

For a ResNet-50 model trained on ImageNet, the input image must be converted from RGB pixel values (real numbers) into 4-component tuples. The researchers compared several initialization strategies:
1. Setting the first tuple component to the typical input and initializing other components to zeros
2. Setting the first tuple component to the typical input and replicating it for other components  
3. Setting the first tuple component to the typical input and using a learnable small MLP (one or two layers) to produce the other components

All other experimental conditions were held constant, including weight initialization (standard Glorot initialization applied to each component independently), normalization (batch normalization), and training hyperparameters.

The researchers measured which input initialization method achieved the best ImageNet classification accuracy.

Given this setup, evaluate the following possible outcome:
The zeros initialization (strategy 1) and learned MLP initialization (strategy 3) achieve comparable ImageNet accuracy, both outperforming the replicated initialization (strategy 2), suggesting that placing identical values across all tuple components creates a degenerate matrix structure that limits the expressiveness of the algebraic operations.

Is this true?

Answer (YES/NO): NO